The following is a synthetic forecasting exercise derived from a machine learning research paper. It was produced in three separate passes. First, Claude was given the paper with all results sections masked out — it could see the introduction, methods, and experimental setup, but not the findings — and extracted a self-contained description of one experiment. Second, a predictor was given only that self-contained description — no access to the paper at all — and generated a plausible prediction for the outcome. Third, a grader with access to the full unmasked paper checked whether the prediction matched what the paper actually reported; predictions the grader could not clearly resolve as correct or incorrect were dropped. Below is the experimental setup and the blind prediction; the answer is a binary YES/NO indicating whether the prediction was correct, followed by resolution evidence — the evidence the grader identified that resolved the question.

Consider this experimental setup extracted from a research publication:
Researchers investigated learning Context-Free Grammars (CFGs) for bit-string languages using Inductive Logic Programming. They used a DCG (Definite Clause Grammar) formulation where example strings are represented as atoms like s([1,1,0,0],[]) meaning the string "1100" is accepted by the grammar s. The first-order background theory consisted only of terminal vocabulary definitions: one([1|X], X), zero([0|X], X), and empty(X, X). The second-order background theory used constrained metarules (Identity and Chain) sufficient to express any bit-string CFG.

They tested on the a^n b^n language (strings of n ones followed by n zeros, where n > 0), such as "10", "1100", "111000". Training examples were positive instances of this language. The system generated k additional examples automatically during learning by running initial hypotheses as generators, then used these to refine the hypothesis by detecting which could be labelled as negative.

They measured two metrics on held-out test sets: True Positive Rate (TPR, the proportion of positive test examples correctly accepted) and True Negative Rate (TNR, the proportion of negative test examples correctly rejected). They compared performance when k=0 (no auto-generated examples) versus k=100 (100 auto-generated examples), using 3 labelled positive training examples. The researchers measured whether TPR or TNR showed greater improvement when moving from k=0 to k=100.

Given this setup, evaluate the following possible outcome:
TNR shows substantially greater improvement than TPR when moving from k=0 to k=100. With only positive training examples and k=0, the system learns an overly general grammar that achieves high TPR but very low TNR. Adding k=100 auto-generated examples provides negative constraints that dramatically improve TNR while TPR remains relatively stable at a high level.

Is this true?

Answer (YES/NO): YES